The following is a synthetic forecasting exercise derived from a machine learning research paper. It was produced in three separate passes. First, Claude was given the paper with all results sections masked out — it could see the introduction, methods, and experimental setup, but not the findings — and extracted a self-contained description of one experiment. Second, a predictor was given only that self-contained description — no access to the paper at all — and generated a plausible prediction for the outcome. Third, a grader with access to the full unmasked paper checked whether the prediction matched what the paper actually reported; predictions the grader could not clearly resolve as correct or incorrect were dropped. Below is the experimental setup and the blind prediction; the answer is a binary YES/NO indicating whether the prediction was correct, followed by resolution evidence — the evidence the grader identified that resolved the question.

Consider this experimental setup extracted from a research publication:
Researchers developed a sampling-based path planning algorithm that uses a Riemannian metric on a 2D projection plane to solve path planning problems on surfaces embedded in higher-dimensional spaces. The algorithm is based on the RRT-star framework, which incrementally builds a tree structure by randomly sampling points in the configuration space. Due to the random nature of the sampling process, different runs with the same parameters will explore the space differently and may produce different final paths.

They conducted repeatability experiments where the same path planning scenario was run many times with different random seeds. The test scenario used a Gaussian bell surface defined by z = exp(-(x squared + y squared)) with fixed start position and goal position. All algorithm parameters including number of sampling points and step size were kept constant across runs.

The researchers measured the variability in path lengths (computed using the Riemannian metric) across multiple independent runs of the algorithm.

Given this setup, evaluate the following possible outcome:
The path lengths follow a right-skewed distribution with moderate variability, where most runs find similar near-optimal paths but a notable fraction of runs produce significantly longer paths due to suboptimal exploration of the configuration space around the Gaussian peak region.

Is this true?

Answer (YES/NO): NO